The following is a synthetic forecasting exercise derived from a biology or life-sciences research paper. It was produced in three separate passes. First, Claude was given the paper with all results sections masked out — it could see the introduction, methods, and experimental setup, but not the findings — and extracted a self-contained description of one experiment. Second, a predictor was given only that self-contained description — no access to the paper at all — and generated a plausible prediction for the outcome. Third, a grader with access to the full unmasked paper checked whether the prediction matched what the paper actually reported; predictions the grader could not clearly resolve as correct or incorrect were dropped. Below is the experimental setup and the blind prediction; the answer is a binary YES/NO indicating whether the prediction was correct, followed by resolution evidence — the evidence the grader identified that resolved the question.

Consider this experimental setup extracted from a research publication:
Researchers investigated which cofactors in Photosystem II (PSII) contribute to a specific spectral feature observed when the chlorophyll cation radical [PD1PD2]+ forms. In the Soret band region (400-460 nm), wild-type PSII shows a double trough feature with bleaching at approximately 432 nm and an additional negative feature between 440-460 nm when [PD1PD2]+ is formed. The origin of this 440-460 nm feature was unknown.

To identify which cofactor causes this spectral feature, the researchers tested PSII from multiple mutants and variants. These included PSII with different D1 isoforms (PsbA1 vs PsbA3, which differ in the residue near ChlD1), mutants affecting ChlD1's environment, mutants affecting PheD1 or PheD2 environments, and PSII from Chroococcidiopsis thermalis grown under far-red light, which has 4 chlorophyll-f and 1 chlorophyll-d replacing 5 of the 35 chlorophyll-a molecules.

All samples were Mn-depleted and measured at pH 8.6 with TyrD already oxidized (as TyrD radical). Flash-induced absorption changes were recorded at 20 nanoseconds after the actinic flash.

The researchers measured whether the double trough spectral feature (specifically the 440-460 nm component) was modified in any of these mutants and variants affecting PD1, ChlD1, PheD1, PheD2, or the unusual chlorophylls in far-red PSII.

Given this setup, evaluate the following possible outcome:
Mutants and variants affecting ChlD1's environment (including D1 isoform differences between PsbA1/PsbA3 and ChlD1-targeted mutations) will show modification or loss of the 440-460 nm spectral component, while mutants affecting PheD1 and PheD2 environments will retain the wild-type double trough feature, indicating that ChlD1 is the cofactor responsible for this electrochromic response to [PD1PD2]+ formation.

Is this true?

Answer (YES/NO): NO